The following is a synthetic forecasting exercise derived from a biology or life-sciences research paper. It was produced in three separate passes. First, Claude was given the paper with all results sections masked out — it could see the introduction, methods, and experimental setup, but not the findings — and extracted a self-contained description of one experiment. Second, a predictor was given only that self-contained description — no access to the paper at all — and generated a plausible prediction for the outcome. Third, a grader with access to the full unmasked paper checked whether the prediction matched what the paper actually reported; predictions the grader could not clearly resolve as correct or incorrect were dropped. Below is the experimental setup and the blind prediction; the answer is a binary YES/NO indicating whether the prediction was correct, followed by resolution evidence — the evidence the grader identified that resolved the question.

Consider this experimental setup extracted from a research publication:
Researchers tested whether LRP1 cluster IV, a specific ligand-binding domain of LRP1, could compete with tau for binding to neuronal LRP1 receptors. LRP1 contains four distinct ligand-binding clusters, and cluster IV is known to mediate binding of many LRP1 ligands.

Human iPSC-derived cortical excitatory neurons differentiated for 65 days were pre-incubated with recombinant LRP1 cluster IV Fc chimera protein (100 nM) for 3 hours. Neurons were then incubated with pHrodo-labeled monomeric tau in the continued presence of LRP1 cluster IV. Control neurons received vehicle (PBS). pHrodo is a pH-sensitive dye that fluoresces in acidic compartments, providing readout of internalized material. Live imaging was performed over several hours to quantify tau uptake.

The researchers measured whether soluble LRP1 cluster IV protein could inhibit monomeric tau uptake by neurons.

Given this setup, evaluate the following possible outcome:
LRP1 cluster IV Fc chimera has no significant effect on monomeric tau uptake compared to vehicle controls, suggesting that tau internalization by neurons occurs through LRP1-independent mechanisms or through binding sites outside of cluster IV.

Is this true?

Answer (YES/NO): NO